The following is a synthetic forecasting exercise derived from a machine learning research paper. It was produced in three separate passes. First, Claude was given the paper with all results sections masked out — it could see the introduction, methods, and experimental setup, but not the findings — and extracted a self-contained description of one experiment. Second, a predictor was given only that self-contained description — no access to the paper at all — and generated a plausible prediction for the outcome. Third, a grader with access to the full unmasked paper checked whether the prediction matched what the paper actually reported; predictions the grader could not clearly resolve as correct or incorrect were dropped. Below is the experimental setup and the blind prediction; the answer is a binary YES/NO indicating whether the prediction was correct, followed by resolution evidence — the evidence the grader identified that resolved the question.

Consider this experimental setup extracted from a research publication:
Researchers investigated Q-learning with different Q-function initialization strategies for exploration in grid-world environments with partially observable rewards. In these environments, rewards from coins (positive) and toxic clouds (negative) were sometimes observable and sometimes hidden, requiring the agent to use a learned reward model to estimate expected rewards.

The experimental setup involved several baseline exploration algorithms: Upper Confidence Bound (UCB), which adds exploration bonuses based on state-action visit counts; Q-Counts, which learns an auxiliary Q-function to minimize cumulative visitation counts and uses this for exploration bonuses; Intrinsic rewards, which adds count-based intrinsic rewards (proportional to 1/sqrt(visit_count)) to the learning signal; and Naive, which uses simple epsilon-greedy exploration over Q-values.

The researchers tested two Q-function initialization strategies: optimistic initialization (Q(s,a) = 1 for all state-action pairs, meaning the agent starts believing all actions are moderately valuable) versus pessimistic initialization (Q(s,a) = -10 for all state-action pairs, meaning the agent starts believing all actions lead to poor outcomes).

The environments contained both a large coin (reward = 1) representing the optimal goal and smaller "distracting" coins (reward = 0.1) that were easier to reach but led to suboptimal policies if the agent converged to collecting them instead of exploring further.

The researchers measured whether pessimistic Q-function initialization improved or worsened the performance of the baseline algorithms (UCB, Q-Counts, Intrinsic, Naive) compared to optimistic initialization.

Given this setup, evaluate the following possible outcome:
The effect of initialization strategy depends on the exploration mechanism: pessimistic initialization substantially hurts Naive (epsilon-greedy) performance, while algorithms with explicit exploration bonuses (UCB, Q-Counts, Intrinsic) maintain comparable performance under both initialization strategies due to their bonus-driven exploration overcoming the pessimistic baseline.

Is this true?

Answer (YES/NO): NO